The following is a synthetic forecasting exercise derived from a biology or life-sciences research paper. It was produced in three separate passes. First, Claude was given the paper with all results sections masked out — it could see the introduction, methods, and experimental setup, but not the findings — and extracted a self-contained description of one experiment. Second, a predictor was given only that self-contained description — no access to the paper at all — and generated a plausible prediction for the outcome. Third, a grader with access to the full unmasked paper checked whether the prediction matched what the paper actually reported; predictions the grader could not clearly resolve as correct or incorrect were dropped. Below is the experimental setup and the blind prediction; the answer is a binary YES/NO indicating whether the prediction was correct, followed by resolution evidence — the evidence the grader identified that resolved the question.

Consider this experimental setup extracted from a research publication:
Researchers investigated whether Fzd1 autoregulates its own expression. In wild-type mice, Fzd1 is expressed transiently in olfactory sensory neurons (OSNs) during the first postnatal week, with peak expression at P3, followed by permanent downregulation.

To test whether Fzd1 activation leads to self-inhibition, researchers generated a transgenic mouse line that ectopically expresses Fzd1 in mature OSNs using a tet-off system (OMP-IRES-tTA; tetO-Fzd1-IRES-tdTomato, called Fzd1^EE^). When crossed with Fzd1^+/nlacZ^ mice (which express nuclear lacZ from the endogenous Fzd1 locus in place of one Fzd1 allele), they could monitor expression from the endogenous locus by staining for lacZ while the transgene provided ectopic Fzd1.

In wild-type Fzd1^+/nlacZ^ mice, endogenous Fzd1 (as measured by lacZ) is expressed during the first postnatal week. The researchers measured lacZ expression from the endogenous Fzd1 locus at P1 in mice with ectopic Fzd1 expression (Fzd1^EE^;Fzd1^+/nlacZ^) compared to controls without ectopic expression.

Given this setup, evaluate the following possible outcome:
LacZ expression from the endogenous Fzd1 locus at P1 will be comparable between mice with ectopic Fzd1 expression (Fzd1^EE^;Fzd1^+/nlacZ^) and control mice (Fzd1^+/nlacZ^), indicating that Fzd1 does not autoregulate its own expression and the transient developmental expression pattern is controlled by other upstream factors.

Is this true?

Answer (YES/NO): NO